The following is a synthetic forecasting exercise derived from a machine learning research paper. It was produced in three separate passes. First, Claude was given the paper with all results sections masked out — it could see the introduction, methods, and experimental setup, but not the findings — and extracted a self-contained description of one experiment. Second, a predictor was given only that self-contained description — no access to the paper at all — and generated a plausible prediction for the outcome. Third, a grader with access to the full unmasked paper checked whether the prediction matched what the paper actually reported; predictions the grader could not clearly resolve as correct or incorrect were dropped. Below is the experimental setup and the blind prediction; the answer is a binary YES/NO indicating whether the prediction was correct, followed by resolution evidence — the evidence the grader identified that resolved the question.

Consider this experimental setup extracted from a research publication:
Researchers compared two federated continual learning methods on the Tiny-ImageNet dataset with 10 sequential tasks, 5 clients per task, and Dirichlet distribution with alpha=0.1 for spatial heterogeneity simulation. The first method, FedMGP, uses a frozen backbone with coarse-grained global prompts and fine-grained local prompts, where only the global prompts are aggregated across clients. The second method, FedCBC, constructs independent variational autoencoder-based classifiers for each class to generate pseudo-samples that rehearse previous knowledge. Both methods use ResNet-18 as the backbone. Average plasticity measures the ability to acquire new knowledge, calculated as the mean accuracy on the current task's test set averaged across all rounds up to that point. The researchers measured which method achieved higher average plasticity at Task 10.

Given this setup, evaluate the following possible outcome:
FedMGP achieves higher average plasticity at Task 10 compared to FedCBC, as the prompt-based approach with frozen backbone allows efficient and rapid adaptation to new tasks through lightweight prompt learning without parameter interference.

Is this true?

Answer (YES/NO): NO